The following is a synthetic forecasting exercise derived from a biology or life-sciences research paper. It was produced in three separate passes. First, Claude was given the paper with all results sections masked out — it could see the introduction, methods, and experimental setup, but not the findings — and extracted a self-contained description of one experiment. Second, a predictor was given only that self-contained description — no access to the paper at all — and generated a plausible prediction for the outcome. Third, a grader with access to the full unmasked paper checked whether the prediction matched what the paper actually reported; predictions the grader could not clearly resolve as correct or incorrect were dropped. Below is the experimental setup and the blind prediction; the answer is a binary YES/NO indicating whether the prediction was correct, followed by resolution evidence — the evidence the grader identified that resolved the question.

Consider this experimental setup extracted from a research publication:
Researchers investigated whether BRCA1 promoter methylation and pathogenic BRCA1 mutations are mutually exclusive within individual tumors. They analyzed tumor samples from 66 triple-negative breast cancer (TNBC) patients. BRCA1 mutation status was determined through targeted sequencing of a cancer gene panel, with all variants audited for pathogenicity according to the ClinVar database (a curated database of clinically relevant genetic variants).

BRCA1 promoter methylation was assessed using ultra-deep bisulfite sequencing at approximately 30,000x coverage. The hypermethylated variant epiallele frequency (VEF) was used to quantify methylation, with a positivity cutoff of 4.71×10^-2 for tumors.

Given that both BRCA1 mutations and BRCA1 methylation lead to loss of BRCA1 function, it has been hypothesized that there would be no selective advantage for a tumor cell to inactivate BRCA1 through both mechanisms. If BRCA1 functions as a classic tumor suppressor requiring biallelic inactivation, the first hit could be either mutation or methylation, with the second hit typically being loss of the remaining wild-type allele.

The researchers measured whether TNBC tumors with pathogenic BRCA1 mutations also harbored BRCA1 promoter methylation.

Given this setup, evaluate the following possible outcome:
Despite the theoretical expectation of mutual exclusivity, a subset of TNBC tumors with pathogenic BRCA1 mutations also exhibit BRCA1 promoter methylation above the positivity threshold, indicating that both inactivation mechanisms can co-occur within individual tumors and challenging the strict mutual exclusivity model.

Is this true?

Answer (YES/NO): NO